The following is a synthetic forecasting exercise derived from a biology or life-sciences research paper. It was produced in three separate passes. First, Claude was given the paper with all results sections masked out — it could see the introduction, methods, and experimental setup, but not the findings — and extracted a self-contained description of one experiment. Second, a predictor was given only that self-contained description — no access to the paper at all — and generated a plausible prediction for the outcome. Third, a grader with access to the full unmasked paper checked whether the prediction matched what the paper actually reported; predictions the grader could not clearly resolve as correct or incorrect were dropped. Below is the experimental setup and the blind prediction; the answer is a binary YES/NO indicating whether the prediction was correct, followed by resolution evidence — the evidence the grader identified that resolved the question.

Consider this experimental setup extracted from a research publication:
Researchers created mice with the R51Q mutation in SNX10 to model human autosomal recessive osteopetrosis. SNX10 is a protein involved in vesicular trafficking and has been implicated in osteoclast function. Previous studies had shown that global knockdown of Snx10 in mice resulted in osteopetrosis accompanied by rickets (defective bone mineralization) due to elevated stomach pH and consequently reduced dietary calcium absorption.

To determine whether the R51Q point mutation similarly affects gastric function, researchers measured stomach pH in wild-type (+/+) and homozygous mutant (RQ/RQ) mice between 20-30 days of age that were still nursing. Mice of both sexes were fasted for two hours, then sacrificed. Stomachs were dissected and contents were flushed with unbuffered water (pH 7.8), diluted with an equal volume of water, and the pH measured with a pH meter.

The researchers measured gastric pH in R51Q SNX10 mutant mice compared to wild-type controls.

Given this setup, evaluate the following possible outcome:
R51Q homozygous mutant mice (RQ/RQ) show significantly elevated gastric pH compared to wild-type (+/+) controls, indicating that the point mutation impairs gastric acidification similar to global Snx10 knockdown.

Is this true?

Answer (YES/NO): NO